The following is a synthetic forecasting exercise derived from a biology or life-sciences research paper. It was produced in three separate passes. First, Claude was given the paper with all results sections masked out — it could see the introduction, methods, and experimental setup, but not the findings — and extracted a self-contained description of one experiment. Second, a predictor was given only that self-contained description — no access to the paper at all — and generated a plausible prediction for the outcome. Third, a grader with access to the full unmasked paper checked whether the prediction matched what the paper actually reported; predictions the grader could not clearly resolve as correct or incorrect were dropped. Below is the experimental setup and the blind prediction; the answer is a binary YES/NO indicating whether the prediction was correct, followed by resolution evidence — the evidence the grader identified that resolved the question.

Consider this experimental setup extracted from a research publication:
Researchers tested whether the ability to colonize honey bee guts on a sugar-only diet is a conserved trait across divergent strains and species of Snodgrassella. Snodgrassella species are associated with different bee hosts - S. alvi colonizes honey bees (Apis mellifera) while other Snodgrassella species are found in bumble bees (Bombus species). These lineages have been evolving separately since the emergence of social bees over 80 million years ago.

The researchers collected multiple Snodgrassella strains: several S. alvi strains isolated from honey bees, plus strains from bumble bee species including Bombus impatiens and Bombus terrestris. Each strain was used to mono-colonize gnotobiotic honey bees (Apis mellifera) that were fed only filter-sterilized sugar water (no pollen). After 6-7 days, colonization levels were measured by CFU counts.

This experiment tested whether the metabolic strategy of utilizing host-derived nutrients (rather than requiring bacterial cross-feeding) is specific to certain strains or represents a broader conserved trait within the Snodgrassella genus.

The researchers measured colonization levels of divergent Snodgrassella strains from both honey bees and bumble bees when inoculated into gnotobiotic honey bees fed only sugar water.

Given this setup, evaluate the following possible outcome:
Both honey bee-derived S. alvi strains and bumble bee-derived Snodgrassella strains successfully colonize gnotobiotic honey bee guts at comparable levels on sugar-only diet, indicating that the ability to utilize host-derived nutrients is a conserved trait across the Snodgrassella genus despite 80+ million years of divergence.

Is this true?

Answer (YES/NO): NO